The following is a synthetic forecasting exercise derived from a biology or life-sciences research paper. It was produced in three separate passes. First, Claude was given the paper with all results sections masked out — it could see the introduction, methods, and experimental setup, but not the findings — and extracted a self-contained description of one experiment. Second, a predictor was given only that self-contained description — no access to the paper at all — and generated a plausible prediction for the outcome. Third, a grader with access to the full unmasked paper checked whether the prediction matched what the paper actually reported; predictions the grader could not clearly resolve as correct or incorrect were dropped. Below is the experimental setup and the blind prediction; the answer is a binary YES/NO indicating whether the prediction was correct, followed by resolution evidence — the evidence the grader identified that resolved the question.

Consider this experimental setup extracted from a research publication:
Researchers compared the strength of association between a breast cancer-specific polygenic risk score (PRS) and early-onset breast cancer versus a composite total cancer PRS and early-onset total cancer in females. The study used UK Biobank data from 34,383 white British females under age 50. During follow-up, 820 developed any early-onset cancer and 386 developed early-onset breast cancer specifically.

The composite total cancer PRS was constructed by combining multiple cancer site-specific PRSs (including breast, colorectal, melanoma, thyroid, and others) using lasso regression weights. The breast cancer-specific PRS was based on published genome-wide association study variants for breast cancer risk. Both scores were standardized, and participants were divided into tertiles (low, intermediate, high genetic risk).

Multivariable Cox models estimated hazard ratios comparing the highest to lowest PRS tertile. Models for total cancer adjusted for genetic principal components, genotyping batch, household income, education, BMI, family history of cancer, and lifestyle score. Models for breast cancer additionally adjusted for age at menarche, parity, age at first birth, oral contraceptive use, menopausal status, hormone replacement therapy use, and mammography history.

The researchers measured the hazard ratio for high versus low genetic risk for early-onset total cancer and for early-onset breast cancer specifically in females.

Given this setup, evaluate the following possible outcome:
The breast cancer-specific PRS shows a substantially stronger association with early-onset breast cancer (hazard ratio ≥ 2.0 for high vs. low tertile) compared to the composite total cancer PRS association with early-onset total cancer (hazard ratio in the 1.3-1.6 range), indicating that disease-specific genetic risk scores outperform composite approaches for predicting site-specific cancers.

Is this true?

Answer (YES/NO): NO